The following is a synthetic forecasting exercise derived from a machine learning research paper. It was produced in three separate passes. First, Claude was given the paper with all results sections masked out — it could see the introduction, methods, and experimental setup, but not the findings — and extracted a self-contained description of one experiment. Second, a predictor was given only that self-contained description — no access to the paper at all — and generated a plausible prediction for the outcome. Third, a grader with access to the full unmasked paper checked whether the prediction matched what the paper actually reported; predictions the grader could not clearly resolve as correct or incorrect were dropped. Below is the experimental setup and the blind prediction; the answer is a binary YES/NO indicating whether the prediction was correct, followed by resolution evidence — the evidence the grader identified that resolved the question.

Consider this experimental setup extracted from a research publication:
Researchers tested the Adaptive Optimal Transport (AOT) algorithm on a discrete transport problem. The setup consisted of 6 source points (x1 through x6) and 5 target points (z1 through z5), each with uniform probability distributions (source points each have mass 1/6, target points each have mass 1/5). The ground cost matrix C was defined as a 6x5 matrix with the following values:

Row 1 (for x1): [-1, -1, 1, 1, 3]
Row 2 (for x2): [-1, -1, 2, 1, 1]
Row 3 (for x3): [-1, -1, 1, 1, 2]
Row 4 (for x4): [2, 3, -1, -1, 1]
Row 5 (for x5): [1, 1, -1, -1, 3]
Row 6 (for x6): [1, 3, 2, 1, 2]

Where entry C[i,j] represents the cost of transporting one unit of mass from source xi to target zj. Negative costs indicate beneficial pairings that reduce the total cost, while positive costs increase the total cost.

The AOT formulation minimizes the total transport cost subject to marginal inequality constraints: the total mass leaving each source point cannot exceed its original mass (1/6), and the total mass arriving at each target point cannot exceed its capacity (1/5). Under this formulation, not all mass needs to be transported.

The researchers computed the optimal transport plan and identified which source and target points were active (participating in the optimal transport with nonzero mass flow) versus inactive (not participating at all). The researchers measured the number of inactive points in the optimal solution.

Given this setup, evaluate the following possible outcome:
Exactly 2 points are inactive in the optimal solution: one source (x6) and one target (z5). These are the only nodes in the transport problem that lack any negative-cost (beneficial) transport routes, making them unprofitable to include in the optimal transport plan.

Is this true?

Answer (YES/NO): YES